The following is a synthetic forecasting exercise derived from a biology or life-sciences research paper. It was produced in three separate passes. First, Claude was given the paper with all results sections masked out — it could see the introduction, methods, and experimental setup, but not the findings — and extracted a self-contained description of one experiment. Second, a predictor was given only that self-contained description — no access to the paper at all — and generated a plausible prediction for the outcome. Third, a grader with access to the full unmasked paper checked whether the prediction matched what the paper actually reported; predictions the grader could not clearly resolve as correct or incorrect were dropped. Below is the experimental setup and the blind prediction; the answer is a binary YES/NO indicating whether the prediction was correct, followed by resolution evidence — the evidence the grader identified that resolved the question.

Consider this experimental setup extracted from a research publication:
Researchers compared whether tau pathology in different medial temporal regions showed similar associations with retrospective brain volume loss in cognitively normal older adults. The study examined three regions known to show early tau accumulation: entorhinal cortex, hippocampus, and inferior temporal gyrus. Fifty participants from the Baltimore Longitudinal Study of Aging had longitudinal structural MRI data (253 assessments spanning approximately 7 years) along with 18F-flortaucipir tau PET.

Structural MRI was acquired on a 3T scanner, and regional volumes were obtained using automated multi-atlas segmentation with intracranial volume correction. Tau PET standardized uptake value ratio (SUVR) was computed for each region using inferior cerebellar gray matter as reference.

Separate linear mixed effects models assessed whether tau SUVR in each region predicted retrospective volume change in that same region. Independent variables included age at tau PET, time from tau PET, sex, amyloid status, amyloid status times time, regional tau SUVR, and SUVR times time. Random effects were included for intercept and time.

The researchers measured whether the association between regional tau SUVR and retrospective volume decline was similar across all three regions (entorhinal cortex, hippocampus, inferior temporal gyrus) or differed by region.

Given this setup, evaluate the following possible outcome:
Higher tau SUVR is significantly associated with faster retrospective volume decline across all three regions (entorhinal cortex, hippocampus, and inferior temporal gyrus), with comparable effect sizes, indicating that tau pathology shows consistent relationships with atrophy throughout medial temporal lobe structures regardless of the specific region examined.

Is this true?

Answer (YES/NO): NO